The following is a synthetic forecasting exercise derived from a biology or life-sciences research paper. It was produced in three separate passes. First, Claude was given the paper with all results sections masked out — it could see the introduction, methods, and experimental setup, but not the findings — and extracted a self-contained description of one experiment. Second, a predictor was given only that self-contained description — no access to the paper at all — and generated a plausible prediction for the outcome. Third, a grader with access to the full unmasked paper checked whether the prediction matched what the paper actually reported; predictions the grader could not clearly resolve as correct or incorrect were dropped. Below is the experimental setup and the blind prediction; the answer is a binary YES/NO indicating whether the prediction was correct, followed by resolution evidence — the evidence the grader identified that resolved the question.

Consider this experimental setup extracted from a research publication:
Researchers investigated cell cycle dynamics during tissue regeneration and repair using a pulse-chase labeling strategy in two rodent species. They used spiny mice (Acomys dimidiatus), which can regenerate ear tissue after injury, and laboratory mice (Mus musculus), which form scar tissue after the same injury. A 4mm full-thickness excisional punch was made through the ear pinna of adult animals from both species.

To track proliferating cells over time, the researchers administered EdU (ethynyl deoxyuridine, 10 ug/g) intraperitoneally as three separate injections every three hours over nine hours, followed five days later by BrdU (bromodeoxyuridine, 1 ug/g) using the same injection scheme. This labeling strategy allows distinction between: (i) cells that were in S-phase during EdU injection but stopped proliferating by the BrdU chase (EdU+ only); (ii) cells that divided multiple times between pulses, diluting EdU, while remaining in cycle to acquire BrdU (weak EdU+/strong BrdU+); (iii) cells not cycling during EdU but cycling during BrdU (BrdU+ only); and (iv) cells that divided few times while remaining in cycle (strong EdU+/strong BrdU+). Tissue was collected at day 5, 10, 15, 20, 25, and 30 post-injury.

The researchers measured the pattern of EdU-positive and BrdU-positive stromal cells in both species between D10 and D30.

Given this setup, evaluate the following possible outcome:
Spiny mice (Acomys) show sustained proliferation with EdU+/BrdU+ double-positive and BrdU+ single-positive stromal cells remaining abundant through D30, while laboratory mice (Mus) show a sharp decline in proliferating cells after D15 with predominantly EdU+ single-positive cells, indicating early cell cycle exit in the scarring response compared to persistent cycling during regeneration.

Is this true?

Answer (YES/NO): NO